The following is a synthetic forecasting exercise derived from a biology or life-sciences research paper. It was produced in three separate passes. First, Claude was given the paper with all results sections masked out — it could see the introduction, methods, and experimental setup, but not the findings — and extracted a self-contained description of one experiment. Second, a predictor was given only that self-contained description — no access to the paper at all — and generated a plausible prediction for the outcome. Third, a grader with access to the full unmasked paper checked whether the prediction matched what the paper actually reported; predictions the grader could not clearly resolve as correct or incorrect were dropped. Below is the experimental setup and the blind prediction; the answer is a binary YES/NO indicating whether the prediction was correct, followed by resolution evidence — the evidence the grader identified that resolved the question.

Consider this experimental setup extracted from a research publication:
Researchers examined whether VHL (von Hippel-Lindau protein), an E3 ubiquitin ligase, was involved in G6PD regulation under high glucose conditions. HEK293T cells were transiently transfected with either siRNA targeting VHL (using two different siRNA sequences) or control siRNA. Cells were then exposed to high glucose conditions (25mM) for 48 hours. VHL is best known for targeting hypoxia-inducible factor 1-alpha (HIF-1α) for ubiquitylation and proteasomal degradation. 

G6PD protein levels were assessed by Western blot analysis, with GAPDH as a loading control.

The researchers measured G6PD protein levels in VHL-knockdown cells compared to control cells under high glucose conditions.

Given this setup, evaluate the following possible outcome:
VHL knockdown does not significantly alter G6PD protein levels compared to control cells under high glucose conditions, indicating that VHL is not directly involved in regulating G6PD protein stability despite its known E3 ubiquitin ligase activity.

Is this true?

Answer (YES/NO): NO